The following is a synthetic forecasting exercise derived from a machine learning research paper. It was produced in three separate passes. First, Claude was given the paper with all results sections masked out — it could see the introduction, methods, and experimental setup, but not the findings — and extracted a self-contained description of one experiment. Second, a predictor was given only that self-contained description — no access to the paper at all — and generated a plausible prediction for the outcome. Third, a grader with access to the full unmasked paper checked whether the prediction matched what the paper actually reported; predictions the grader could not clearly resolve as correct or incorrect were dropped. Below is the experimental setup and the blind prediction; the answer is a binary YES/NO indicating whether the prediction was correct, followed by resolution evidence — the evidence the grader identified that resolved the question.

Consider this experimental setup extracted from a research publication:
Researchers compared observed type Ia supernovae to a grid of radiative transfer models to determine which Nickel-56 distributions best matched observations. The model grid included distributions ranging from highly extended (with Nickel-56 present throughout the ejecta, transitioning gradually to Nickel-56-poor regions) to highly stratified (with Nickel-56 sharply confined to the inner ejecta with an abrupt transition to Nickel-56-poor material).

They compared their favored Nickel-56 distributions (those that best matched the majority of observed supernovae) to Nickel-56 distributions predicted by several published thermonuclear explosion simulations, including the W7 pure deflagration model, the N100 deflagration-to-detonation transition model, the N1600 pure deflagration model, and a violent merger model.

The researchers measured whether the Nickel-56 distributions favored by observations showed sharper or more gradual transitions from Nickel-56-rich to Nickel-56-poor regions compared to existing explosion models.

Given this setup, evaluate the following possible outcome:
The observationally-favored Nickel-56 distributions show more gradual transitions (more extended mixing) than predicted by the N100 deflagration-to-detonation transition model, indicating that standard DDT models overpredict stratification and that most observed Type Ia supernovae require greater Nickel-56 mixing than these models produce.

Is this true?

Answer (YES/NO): YES